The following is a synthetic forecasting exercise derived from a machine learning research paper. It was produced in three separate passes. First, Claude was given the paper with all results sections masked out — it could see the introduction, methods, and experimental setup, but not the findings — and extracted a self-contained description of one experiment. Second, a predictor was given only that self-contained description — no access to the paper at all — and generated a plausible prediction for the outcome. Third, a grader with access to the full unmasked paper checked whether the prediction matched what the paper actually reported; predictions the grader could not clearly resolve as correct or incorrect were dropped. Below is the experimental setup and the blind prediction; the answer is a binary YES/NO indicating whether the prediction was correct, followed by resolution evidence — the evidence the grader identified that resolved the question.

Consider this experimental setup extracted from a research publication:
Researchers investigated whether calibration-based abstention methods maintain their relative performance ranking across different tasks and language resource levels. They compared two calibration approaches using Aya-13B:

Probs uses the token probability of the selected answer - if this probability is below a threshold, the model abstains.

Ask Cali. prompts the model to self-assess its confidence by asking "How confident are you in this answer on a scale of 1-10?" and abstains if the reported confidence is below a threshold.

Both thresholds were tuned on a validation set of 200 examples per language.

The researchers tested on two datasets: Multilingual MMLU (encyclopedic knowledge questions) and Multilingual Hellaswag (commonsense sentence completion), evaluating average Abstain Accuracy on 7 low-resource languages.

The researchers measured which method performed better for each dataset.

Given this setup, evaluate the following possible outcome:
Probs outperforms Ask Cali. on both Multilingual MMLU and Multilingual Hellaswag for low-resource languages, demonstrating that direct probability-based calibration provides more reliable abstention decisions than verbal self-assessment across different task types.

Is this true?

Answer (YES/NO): YES